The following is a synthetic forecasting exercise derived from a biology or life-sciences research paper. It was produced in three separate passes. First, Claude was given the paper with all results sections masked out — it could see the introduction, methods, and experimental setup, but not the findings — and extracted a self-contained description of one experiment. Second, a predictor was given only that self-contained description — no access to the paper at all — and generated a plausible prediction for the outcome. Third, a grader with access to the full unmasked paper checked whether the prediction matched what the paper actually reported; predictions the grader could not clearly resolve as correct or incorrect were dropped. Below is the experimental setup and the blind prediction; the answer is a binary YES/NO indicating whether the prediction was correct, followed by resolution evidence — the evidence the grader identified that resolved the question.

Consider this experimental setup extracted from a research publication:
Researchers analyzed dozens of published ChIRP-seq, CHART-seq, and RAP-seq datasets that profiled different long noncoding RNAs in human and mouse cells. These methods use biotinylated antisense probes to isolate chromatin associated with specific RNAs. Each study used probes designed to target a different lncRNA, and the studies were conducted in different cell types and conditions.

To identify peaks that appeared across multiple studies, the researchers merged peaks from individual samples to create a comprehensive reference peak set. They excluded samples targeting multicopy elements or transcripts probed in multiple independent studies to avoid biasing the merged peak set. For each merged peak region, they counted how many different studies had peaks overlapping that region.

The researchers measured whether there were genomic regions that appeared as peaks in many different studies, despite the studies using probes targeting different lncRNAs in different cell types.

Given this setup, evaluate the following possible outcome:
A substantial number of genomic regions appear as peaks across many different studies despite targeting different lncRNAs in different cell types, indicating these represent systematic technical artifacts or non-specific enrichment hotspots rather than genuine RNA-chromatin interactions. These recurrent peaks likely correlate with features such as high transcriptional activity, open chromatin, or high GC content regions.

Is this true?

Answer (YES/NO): NO